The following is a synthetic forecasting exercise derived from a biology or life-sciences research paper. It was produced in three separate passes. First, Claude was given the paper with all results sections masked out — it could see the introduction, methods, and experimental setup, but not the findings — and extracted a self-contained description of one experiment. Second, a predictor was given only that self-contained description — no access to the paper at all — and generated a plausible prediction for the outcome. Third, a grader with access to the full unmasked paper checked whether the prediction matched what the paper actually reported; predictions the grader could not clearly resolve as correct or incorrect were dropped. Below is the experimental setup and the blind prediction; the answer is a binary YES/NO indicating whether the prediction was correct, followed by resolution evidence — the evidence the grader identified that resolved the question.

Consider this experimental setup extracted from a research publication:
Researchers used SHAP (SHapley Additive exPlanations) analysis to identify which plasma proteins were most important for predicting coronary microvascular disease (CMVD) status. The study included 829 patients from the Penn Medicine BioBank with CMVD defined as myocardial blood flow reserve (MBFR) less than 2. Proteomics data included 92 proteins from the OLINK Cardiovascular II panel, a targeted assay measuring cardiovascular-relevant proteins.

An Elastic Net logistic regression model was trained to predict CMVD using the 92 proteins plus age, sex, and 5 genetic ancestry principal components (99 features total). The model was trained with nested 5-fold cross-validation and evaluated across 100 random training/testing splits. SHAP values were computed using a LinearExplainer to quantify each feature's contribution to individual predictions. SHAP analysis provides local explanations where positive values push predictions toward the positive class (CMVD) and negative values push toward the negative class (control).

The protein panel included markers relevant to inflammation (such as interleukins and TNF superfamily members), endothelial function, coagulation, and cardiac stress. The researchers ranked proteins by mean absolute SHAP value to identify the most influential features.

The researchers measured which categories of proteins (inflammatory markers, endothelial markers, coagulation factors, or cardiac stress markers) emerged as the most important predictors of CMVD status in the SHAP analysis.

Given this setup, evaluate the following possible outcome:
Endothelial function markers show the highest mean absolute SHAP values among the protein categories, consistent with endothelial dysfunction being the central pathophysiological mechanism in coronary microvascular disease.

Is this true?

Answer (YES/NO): NO